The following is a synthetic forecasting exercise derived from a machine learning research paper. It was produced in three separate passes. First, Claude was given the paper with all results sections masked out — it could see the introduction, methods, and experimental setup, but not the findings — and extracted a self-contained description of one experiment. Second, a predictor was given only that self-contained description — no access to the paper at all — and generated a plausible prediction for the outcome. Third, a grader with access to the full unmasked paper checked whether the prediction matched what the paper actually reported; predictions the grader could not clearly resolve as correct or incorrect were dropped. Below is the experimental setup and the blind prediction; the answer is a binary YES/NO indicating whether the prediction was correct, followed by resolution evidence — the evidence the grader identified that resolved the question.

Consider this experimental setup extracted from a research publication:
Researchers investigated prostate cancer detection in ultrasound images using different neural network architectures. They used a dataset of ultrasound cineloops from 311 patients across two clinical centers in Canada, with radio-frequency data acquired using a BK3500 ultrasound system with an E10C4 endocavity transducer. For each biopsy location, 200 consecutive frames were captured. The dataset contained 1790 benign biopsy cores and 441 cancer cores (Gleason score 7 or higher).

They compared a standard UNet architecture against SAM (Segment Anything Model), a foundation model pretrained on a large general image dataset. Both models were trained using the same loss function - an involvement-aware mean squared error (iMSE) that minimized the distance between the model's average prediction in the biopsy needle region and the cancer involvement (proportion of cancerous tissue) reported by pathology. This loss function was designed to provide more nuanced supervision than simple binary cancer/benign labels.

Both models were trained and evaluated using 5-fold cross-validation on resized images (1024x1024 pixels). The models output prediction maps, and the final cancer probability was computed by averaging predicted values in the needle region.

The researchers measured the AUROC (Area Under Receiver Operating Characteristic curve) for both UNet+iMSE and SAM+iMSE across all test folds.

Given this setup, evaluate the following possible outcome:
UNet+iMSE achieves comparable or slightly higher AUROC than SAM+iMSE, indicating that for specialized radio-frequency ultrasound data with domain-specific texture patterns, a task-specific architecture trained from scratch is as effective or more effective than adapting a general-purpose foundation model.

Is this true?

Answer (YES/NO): NO